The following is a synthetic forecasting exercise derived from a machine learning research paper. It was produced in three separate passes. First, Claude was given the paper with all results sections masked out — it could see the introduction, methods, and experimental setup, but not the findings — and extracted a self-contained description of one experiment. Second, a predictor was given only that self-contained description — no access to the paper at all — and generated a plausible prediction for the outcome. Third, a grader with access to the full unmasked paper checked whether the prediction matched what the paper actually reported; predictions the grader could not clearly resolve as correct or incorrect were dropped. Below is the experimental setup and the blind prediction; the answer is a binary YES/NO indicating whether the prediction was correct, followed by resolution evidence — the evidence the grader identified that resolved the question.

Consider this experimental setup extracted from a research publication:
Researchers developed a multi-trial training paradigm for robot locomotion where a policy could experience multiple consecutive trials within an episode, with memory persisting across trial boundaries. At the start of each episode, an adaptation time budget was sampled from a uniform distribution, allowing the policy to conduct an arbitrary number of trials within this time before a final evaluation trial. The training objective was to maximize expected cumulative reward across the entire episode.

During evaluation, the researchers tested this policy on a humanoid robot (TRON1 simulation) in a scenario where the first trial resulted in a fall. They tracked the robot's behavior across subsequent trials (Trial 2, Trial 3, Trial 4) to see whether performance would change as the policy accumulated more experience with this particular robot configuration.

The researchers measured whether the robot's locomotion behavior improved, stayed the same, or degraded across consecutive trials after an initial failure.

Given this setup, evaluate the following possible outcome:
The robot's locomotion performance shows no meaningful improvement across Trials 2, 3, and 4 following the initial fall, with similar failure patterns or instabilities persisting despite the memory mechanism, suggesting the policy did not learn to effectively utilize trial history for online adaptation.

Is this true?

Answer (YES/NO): NO